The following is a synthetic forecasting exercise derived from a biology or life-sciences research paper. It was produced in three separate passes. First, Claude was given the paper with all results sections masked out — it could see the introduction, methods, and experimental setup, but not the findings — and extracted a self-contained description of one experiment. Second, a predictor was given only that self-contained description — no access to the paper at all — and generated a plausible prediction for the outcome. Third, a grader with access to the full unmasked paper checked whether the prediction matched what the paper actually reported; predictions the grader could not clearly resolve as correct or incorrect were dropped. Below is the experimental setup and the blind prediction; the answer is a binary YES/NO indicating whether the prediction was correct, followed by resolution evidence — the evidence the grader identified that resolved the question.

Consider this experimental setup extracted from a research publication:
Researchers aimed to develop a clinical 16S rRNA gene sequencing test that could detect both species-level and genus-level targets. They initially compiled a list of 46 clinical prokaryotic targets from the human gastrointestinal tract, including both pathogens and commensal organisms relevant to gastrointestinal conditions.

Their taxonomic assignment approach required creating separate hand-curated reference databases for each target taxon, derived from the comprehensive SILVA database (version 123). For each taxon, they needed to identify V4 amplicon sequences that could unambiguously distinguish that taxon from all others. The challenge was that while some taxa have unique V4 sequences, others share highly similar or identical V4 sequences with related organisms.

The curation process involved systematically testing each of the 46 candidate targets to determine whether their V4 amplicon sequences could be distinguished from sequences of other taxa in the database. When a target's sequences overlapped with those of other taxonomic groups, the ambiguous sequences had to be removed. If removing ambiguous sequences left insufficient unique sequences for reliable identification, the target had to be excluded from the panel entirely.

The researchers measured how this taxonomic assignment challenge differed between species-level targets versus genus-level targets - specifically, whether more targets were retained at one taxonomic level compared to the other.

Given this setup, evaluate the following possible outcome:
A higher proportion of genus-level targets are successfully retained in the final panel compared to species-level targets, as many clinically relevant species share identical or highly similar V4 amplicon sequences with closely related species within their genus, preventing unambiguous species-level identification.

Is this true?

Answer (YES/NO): YES